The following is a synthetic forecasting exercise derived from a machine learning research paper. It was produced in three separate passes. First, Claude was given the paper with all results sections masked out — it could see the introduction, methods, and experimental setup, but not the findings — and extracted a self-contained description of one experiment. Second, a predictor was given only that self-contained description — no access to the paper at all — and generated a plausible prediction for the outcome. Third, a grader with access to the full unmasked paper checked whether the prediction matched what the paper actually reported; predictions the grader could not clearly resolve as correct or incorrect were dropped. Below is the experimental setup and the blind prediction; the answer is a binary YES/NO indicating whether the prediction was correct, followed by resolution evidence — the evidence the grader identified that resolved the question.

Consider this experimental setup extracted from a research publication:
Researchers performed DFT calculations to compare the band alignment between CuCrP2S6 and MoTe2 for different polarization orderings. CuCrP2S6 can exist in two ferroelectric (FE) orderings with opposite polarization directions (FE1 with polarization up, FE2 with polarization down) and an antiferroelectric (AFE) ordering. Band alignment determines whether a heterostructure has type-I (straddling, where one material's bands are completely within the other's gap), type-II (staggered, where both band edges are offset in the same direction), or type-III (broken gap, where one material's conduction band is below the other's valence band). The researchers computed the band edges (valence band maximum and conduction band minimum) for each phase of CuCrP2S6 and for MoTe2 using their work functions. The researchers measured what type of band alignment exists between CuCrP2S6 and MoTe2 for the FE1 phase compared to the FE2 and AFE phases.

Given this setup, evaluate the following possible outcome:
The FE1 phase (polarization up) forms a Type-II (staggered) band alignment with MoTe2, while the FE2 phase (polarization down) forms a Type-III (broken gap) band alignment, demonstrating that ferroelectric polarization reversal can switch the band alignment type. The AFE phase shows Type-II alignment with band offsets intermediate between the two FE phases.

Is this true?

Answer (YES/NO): NO